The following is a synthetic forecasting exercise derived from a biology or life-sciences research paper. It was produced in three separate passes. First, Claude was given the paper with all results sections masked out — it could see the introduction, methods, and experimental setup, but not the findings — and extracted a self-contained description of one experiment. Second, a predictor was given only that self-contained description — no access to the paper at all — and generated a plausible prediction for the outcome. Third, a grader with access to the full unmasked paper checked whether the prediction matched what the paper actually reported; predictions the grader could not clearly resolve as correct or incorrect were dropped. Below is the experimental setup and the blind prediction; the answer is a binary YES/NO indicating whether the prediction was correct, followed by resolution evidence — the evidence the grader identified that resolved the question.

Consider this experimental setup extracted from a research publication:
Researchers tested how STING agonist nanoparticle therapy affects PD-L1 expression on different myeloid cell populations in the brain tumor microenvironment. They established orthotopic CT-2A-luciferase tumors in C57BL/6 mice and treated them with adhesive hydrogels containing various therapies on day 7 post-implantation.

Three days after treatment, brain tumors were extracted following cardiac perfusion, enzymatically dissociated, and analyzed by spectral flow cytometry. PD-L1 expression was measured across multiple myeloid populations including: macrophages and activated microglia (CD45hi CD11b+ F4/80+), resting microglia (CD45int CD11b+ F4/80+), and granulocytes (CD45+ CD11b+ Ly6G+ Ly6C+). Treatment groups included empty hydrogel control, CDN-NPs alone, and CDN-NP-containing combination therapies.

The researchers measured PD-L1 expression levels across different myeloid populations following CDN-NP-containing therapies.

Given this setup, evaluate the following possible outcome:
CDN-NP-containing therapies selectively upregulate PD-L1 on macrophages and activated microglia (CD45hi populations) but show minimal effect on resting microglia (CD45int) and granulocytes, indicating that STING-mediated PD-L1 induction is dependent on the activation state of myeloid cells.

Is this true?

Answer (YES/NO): NO